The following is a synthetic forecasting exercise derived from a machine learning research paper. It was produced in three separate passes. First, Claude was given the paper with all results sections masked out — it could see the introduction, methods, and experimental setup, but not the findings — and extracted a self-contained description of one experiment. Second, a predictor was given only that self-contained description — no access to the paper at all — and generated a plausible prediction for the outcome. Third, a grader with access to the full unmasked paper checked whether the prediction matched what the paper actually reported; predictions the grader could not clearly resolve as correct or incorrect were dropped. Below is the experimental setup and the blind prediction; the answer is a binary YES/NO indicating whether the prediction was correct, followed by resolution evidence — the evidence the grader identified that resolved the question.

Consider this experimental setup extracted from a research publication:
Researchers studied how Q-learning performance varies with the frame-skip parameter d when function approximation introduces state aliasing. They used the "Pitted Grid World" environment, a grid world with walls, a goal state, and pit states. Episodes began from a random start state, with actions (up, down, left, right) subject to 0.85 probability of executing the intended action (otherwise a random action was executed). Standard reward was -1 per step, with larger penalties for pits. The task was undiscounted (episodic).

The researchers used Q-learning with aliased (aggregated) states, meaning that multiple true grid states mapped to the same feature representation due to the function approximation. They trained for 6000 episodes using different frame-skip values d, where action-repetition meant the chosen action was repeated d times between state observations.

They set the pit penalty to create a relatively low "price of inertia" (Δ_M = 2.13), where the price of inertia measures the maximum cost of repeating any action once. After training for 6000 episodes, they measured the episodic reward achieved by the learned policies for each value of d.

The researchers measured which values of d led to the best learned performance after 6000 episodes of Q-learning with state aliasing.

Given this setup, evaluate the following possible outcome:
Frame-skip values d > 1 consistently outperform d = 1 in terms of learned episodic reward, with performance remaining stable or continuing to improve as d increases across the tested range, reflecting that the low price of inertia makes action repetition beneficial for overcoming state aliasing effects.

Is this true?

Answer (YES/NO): NO